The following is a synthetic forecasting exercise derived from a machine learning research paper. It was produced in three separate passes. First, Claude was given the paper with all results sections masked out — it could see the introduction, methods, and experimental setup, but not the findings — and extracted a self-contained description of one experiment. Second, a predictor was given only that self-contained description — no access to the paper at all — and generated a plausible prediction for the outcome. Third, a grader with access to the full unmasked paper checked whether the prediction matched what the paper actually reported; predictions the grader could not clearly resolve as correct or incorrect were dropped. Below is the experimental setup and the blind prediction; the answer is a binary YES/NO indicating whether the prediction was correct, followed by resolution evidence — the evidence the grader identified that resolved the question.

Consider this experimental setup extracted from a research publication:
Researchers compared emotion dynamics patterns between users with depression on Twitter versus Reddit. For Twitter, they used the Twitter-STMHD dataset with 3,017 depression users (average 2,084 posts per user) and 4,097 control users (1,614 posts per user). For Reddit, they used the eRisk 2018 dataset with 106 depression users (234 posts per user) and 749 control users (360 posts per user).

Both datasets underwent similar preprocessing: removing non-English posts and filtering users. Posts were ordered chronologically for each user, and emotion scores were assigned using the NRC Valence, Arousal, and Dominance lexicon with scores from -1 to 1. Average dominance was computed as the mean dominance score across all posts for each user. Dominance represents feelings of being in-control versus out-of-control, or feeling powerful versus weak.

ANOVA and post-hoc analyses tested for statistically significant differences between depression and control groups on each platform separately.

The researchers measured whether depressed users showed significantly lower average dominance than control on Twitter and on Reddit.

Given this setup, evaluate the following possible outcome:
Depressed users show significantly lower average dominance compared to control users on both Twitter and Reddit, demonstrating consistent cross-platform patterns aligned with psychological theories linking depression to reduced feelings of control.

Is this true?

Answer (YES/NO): YES